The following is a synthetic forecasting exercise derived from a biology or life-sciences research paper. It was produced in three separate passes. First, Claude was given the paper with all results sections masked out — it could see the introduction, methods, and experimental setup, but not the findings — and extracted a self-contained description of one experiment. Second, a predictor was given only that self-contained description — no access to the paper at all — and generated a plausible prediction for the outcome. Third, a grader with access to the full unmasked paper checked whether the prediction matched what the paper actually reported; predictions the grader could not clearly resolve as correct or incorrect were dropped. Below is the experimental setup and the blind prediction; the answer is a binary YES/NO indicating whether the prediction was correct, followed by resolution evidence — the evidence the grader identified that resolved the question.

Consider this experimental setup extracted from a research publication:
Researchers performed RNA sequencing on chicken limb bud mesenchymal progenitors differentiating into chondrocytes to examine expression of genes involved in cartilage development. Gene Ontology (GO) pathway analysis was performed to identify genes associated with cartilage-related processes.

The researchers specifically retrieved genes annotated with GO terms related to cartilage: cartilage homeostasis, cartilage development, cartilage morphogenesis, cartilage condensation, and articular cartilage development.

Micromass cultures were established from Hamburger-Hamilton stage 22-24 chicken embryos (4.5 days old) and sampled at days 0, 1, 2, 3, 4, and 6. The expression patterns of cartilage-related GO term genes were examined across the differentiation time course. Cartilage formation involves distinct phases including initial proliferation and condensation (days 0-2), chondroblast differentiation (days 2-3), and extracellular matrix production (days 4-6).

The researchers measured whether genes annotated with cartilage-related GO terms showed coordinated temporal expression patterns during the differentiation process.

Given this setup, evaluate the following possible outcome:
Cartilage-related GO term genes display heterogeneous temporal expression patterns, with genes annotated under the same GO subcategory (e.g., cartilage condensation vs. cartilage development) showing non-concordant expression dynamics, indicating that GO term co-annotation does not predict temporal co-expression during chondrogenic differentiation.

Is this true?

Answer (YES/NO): YES